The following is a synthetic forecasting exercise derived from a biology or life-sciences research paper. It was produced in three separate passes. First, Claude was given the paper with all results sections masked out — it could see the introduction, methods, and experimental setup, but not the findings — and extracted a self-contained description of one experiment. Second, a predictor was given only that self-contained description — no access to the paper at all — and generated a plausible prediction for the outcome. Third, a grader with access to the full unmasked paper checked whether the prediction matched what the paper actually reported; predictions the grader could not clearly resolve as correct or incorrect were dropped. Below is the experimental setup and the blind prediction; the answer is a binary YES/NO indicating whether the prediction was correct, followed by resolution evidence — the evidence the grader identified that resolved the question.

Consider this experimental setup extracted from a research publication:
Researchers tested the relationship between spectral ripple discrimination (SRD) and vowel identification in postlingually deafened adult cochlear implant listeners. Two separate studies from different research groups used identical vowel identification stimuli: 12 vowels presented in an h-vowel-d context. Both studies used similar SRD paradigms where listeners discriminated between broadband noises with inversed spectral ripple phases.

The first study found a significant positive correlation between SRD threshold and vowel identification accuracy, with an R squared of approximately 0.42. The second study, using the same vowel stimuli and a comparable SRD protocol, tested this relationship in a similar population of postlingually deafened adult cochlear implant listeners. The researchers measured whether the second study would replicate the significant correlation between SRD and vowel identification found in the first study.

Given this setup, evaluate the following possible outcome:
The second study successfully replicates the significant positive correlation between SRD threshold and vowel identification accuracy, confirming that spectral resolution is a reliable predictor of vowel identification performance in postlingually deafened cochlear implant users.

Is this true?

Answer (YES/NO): NO